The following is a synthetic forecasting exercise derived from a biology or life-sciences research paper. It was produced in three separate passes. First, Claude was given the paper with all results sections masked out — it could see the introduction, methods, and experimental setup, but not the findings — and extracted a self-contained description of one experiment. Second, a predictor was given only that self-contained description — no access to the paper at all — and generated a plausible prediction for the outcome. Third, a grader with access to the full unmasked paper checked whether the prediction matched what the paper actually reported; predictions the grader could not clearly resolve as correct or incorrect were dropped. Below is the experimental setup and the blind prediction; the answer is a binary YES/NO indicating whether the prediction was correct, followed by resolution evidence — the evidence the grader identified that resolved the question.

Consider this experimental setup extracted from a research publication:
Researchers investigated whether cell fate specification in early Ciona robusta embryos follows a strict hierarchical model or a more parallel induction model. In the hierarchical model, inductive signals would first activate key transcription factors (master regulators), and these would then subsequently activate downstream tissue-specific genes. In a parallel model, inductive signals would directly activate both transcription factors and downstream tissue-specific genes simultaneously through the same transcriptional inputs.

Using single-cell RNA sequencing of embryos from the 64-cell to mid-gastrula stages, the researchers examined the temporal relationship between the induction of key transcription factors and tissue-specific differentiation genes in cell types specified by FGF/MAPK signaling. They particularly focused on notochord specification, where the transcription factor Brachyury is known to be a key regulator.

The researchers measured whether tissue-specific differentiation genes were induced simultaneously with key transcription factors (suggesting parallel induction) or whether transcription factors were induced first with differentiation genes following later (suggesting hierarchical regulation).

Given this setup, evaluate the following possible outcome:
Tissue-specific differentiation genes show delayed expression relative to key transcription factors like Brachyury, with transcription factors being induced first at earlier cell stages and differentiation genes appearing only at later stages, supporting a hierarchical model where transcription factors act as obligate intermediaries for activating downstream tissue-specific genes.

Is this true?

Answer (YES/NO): NO